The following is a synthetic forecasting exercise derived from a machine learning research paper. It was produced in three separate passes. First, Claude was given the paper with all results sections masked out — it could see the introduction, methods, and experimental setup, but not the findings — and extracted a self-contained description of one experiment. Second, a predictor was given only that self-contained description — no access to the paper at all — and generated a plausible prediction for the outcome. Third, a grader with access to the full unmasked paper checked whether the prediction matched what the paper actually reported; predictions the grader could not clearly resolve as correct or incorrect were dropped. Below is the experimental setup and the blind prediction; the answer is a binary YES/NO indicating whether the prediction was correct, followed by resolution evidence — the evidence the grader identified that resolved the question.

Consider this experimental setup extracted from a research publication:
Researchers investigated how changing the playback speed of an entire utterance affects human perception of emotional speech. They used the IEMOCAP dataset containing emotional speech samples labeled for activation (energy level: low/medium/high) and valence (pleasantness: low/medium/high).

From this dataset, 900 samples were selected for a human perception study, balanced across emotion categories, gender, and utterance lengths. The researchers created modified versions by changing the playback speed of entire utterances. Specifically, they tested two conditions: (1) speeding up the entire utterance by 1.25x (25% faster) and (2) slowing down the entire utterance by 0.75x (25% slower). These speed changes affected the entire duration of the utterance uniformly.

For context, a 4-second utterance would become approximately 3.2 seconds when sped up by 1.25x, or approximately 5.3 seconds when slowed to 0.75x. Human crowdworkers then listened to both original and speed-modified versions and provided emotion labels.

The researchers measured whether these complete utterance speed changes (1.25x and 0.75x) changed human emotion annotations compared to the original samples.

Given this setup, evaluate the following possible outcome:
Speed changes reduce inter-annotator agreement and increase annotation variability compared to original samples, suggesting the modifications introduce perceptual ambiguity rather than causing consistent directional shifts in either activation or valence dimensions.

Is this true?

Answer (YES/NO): NO